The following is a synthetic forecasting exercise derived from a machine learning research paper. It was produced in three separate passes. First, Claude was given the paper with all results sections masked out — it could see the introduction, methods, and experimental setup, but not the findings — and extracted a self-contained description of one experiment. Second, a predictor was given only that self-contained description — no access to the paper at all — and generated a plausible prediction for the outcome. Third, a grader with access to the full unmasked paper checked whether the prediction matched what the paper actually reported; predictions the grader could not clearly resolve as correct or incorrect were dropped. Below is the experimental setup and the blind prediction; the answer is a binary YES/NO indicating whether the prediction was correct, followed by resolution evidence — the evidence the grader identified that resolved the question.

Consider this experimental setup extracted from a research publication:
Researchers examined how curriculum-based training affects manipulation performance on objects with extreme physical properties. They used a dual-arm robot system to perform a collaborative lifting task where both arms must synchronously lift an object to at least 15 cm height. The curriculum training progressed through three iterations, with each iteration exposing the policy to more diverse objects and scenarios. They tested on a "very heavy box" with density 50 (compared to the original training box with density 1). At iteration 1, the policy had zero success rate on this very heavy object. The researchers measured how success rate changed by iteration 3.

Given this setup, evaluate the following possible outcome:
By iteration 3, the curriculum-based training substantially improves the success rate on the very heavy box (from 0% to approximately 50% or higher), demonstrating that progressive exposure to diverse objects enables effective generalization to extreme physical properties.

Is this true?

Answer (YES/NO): YES